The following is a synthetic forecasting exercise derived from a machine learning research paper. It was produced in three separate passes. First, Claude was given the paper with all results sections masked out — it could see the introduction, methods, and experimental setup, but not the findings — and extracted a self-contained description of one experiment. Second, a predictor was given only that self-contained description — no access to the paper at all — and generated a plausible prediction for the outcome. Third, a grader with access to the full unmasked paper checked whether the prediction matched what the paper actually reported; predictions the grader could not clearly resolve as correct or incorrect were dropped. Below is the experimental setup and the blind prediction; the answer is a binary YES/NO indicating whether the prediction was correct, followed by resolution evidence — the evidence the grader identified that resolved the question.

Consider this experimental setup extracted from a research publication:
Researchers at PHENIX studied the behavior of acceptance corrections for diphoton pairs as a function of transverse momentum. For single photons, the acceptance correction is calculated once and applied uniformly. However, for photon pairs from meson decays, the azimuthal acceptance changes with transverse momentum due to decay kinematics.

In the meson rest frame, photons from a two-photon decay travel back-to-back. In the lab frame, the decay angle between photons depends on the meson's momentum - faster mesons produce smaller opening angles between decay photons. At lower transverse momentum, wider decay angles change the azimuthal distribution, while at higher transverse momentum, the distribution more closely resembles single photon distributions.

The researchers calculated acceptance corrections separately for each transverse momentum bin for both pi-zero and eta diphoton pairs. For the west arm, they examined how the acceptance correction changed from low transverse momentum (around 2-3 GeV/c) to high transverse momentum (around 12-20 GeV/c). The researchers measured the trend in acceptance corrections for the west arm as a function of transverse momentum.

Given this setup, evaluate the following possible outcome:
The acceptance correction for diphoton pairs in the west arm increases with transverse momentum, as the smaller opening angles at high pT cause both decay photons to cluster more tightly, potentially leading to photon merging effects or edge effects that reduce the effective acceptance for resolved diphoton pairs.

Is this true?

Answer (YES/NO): NO